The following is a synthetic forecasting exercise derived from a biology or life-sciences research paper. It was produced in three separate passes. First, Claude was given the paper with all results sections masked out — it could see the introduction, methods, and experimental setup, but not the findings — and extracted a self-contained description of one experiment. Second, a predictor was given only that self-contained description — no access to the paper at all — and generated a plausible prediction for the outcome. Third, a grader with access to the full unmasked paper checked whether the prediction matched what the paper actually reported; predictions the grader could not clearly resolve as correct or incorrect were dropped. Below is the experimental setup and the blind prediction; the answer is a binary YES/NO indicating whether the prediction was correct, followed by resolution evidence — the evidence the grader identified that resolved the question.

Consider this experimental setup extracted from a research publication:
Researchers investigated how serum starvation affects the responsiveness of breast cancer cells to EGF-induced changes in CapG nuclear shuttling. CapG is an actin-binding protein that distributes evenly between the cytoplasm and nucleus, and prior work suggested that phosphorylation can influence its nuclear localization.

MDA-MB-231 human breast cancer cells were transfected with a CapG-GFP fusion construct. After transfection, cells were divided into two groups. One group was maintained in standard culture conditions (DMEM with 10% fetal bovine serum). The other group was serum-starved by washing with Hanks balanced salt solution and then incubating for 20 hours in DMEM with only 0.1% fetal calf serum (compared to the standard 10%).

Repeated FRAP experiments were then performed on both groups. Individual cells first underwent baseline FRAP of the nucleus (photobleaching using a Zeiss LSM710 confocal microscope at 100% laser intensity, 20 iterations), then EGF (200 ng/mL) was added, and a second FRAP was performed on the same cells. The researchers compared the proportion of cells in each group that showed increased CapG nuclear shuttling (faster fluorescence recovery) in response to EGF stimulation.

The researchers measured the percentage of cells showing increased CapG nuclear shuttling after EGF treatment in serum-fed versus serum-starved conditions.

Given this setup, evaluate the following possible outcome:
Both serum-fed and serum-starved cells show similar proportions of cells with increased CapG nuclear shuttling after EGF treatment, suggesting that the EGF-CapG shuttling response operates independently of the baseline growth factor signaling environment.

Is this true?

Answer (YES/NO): NO